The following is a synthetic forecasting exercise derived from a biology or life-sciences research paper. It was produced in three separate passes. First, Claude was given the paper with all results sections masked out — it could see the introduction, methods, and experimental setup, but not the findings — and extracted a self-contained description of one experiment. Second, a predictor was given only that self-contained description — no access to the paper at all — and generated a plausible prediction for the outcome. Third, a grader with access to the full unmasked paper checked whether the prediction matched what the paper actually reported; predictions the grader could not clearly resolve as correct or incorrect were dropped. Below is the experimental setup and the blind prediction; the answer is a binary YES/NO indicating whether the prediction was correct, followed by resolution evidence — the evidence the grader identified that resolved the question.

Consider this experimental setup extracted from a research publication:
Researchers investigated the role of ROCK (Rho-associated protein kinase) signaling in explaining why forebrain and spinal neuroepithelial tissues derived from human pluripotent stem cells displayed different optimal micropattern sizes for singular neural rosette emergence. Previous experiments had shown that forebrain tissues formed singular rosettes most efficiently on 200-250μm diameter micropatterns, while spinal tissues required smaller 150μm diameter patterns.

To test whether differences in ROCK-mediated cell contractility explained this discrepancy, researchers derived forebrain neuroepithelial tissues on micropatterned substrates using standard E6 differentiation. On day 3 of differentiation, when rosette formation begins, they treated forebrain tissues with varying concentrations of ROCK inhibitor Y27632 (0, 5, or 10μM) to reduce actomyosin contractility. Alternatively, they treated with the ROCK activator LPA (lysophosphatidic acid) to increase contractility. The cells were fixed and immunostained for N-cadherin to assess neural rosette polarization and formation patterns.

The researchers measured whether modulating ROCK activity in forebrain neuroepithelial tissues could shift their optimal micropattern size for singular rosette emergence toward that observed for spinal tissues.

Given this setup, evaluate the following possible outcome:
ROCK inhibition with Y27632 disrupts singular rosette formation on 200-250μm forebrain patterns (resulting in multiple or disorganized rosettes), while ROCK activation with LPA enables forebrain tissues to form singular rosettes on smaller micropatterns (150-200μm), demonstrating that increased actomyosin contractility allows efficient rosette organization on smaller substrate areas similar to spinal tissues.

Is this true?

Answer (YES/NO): NO